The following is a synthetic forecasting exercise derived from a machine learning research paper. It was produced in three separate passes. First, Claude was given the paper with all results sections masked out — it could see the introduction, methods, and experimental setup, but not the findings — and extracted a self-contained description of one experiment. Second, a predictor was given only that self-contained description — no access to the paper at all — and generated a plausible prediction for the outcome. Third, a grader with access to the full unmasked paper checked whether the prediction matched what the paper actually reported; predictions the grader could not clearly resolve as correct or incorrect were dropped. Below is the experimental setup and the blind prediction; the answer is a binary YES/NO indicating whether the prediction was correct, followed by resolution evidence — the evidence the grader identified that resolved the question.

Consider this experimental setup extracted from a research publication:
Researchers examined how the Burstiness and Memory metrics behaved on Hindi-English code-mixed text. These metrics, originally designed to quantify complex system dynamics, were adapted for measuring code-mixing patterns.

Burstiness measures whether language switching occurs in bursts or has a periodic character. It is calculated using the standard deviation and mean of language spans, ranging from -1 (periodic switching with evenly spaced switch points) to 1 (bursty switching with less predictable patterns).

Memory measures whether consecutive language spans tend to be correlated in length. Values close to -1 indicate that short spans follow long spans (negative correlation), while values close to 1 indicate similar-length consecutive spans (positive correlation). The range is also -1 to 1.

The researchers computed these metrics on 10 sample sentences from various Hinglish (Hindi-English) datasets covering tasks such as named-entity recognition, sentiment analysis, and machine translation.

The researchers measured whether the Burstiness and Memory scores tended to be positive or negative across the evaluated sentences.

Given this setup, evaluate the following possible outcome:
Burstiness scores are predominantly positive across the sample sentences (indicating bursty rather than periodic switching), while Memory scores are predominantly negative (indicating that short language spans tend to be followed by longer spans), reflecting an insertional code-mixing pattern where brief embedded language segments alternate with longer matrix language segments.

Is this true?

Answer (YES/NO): NO